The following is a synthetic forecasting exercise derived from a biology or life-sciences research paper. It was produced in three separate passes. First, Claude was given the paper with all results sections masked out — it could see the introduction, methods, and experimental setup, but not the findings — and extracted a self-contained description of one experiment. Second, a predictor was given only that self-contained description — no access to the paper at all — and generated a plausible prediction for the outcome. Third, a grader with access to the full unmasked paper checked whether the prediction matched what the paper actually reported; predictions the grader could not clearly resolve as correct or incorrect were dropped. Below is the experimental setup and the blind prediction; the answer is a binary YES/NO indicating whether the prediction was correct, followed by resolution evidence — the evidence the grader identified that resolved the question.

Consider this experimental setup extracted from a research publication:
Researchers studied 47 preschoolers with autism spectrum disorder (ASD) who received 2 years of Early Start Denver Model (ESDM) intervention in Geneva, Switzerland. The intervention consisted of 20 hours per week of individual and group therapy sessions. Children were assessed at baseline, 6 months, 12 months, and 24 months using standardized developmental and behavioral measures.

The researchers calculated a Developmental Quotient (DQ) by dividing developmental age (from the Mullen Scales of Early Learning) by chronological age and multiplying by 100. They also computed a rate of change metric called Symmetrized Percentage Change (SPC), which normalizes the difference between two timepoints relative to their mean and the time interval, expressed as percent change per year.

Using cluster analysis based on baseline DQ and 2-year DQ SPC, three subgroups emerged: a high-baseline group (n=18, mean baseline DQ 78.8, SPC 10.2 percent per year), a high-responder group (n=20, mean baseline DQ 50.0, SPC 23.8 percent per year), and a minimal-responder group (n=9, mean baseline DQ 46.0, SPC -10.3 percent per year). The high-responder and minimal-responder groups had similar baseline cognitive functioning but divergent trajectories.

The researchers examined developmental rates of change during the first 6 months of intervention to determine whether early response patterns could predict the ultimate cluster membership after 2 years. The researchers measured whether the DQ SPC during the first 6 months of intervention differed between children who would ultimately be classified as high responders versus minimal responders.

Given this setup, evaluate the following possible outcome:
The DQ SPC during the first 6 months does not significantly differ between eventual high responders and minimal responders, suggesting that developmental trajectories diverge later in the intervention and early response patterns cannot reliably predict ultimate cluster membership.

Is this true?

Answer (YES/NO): NO